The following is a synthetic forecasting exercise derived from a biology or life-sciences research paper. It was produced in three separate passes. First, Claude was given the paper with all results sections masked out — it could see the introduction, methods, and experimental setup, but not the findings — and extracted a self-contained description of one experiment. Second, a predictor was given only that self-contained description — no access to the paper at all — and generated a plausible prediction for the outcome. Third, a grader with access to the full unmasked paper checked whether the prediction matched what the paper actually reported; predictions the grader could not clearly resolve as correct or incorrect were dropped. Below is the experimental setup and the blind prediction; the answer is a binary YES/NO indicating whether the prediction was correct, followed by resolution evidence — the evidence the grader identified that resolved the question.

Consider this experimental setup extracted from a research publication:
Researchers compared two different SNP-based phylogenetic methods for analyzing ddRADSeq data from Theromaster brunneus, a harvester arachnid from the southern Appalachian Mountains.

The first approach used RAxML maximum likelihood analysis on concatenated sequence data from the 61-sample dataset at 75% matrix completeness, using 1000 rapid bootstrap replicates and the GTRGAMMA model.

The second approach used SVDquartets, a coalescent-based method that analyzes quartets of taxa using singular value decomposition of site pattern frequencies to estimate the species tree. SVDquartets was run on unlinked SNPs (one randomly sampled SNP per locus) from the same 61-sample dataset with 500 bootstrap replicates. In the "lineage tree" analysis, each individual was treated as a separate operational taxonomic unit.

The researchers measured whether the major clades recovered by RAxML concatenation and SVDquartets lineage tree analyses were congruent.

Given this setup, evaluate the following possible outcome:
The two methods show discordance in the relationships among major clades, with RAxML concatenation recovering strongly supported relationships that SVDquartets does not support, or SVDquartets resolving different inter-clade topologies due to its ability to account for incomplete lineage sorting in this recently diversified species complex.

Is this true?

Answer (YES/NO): NO